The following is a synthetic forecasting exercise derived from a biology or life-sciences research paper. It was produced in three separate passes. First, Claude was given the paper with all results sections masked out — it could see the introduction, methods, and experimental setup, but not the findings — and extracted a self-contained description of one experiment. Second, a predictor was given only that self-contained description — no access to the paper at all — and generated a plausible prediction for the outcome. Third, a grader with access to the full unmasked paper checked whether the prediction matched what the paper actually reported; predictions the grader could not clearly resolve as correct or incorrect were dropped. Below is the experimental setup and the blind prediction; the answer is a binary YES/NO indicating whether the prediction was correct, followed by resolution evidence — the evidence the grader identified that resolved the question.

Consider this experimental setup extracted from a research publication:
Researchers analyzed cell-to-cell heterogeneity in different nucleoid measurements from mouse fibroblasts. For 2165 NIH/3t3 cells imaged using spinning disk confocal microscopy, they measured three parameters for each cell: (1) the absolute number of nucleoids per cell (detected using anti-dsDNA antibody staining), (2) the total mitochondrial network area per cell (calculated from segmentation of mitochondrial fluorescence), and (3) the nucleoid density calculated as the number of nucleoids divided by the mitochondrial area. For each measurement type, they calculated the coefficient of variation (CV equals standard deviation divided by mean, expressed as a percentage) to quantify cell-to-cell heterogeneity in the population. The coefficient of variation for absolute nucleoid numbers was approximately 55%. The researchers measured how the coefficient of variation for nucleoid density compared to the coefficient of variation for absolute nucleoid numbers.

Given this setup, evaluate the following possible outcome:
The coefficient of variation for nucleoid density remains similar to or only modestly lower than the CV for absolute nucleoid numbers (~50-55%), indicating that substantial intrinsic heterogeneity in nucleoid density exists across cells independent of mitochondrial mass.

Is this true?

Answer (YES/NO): NO